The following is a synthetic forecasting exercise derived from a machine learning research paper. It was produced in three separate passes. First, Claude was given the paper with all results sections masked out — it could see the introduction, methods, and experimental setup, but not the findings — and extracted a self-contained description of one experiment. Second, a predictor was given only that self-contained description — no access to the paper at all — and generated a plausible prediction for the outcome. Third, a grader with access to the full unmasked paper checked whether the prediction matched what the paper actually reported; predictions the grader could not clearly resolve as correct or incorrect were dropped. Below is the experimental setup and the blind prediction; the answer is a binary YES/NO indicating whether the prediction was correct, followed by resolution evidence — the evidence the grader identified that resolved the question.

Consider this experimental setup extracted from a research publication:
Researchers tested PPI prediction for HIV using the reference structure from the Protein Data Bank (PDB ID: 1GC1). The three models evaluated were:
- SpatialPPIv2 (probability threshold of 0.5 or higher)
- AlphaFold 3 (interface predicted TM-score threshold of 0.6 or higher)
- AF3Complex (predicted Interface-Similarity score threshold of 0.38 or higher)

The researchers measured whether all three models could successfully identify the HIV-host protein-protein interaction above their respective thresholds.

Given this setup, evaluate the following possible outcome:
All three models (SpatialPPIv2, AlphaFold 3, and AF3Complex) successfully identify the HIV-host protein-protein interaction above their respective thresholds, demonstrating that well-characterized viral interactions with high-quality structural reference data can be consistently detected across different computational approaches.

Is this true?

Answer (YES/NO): YES